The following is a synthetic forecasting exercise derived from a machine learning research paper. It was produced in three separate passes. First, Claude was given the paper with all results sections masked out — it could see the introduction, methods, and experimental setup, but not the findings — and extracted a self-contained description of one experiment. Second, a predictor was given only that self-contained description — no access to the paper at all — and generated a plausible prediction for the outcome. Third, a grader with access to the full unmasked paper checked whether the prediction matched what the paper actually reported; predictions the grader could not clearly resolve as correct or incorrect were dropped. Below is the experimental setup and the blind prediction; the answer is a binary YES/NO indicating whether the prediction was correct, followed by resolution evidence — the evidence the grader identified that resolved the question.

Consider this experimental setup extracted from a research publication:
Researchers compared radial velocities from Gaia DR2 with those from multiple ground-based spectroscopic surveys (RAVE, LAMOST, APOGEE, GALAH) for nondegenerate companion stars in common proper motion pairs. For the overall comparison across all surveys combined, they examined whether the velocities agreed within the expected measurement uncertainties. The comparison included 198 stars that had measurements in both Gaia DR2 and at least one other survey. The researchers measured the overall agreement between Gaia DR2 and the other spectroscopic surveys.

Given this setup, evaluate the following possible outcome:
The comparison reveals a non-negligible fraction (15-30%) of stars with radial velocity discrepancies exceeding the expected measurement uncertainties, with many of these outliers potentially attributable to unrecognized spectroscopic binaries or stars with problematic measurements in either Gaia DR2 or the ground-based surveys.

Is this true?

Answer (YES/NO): NO